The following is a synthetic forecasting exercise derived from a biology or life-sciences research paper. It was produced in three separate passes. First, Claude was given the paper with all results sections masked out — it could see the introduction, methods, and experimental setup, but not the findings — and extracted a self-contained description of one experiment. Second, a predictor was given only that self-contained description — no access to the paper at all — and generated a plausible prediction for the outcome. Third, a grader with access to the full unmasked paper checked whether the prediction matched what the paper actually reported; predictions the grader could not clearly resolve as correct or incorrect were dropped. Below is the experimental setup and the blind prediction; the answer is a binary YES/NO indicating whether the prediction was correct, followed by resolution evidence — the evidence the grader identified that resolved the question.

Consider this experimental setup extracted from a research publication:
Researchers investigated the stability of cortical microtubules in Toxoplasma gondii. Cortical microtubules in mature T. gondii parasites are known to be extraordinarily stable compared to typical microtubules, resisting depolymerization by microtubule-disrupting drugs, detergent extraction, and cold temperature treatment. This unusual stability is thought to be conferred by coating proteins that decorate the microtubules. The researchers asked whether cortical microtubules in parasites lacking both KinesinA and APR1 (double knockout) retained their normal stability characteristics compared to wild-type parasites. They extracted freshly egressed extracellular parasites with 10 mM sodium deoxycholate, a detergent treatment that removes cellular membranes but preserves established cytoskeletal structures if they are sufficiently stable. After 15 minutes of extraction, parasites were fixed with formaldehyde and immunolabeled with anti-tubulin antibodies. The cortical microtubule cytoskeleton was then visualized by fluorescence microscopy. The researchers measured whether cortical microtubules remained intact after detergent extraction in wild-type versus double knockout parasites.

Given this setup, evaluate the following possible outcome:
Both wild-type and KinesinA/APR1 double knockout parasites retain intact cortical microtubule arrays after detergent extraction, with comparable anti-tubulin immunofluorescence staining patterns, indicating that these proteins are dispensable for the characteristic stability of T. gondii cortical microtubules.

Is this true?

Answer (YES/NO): NO